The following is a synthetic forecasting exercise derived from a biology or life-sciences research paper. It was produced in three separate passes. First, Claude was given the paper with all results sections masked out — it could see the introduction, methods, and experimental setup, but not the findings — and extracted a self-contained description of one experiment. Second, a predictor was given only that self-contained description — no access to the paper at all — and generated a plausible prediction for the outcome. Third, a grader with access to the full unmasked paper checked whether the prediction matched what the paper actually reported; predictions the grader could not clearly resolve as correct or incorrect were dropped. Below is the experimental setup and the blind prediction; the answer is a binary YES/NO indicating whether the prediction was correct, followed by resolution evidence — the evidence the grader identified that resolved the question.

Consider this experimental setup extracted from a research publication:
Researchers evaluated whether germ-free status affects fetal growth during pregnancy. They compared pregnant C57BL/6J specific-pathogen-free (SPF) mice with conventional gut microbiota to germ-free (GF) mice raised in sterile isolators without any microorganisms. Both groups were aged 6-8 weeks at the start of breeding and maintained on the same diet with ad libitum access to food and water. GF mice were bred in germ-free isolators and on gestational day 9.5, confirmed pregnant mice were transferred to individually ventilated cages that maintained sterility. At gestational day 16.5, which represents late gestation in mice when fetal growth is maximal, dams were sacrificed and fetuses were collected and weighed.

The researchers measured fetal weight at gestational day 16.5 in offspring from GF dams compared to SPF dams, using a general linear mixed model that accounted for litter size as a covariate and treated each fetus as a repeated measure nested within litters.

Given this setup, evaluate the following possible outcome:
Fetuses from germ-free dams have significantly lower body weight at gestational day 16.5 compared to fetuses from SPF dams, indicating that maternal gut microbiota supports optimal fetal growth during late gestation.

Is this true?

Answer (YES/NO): YES